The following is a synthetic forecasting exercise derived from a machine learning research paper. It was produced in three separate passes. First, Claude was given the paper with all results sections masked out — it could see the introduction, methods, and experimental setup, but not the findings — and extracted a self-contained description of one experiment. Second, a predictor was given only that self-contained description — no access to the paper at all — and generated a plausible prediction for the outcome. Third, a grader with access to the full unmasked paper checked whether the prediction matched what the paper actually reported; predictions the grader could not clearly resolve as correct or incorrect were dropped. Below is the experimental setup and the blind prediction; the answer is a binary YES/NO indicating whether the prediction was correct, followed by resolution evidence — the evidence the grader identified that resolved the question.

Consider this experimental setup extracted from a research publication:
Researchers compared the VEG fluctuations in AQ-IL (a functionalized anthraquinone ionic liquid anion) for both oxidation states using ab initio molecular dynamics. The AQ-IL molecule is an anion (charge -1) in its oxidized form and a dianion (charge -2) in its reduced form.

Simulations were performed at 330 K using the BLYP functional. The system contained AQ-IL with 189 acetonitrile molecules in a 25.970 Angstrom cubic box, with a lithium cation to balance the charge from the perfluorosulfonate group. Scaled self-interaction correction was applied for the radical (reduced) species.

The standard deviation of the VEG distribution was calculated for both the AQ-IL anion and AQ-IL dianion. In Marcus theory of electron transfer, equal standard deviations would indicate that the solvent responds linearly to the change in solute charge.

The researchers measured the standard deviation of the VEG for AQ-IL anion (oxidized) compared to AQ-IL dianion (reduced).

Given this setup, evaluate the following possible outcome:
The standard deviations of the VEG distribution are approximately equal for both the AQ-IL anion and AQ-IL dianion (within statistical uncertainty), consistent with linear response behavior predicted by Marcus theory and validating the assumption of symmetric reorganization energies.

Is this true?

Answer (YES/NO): NO